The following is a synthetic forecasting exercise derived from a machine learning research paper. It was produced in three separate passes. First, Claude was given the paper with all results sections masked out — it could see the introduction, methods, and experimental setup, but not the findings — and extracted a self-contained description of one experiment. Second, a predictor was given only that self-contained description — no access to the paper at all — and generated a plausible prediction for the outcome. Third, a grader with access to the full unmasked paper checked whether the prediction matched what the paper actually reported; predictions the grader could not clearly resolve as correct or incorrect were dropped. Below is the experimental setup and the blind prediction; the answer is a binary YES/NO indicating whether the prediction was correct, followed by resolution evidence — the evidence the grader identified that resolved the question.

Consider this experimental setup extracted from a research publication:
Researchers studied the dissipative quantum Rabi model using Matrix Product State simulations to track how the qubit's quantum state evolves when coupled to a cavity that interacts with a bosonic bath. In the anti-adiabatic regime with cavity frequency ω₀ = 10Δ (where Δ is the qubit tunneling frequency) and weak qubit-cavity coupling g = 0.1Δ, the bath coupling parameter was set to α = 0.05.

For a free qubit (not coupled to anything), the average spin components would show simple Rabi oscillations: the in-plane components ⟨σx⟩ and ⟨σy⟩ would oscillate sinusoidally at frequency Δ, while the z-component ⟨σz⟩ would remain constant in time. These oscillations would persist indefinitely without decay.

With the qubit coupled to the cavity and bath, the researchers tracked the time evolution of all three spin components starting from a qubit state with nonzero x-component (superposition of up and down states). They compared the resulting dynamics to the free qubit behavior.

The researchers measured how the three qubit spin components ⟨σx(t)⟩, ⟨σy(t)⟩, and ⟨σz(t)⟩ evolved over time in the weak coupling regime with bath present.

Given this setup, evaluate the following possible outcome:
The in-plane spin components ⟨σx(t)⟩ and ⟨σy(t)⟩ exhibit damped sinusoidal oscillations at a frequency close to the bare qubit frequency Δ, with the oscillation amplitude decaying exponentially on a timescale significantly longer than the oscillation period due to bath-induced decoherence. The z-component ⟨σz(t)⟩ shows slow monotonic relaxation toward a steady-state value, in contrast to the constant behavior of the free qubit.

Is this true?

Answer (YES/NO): NO